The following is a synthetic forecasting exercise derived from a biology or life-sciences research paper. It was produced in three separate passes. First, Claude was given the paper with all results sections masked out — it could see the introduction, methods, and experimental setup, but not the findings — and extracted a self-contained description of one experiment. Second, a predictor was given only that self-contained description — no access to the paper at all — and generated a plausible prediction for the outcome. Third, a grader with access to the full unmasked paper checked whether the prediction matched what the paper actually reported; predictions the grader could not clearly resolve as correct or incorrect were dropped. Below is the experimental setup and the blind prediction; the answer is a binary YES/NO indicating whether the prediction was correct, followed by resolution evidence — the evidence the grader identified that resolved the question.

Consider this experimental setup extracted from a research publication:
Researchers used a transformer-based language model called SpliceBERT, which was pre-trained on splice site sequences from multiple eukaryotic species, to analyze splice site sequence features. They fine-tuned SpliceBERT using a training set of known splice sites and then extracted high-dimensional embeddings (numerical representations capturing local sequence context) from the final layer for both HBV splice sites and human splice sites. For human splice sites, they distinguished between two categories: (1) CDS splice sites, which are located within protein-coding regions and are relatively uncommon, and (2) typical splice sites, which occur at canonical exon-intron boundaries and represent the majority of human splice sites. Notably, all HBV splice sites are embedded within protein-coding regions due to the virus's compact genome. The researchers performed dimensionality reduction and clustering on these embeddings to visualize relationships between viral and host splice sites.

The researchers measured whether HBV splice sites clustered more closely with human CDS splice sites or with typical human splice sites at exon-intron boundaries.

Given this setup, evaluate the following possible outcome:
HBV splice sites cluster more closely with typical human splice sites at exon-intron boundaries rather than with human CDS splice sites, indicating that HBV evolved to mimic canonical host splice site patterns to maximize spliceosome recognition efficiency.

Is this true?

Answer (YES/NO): NO